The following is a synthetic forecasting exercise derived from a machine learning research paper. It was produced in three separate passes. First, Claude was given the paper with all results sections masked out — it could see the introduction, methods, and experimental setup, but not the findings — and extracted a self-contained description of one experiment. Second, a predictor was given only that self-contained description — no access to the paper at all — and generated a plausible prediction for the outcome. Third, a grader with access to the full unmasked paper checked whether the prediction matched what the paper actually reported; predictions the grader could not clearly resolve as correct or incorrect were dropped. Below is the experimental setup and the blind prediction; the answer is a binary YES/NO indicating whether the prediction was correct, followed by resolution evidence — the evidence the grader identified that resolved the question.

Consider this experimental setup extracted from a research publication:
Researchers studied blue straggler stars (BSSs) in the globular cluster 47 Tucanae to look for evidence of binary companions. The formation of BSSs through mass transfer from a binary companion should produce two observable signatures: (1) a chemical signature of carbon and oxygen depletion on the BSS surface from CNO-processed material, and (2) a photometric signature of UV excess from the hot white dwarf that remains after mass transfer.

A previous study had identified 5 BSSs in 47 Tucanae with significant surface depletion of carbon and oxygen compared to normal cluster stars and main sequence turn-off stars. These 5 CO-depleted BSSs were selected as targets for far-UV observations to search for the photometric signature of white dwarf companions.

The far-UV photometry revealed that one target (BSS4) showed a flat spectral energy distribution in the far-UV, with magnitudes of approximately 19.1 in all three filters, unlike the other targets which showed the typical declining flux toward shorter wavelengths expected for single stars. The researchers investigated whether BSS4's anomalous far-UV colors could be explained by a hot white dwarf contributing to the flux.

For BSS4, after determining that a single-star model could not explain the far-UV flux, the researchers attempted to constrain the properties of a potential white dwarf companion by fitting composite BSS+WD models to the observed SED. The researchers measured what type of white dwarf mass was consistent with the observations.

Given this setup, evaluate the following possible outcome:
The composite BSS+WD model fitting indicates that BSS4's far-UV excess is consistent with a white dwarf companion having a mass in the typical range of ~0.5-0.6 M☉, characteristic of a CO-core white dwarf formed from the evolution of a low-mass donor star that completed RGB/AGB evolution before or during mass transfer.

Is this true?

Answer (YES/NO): NO